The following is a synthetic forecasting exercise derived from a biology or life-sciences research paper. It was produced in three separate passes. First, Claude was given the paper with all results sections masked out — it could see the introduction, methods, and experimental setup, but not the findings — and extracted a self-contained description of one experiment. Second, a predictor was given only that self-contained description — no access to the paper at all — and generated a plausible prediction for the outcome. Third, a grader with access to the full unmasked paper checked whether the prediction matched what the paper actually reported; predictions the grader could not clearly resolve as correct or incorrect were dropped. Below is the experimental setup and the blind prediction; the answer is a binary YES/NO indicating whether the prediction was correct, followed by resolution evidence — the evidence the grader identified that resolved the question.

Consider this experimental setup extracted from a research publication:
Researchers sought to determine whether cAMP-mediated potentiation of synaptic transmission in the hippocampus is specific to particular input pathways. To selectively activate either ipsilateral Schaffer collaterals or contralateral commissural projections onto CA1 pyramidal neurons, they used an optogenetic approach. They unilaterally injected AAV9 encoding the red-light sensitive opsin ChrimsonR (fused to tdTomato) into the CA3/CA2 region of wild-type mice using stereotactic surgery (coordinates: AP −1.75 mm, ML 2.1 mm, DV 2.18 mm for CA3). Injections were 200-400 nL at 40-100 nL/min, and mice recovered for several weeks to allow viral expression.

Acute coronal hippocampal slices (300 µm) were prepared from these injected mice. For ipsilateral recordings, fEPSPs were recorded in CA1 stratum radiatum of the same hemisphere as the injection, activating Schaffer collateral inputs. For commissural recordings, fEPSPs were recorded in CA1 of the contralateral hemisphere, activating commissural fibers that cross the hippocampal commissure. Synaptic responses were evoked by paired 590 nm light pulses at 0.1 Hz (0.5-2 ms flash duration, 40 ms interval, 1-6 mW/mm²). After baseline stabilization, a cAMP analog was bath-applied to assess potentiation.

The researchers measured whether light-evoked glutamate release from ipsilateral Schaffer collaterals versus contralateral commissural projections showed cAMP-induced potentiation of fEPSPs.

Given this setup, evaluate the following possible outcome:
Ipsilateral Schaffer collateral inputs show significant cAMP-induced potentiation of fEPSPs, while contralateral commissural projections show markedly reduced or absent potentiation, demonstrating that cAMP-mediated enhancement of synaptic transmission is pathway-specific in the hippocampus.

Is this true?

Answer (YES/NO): NO